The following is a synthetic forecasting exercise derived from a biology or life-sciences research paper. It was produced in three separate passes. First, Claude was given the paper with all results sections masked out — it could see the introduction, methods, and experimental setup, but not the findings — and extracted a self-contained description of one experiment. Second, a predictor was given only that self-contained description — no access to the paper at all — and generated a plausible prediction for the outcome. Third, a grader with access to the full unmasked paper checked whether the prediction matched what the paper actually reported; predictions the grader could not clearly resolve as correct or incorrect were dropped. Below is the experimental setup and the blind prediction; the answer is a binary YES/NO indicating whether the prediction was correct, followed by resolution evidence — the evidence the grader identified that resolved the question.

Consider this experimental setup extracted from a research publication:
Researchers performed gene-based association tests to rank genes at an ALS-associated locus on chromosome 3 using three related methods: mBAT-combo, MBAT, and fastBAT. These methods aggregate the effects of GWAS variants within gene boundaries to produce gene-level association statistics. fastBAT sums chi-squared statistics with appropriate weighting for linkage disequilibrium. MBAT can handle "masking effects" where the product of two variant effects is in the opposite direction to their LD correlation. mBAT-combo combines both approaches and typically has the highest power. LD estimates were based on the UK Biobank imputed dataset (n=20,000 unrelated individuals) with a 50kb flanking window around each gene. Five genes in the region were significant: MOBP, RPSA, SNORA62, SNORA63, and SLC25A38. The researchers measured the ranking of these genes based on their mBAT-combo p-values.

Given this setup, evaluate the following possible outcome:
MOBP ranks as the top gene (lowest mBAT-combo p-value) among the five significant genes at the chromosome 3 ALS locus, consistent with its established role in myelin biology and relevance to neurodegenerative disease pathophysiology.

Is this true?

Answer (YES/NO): YES